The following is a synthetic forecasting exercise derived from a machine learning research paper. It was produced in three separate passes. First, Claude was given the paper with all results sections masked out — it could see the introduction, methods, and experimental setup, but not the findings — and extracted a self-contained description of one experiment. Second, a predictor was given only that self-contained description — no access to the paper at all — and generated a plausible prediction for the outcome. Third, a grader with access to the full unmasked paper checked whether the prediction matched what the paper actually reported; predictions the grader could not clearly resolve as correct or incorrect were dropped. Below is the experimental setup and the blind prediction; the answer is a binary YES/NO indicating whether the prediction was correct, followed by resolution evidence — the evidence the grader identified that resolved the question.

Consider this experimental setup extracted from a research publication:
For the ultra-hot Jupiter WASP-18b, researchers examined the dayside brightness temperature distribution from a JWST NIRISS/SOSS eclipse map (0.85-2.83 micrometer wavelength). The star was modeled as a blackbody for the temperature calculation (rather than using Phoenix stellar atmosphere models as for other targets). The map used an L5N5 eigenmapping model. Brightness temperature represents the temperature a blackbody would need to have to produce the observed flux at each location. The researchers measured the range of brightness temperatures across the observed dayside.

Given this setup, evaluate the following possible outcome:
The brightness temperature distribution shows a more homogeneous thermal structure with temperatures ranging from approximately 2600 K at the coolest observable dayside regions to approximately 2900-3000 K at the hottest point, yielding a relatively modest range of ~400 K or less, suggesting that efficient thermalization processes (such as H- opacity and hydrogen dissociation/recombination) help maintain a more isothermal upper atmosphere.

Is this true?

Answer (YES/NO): NO